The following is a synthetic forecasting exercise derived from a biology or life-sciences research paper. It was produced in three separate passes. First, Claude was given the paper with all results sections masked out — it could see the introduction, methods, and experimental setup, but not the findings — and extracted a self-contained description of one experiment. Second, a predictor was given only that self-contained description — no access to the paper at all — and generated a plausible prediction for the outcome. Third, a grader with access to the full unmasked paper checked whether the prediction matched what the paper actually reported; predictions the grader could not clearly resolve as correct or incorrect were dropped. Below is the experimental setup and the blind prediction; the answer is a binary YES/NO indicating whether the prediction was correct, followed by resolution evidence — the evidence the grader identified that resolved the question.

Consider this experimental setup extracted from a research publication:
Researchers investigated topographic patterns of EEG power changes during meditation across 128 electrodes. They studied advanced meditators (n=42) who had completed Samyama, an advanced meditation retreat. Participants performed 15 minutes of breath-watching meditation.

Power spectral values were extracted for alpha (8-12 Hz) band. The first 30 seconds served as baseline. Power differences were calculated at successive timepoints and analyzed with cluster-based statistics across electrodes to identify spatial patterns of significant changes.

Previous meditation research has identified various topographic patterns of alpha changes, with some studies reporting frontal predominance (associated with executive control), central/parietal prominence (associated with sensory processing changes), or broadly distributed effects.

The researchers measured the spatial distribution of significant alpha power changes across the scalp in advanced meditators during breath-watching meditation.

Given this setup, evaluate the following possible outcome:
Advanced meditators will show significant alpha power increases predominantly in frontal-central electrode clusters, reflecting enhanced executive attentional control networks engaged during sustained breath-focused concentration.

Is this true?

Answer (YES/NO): NO